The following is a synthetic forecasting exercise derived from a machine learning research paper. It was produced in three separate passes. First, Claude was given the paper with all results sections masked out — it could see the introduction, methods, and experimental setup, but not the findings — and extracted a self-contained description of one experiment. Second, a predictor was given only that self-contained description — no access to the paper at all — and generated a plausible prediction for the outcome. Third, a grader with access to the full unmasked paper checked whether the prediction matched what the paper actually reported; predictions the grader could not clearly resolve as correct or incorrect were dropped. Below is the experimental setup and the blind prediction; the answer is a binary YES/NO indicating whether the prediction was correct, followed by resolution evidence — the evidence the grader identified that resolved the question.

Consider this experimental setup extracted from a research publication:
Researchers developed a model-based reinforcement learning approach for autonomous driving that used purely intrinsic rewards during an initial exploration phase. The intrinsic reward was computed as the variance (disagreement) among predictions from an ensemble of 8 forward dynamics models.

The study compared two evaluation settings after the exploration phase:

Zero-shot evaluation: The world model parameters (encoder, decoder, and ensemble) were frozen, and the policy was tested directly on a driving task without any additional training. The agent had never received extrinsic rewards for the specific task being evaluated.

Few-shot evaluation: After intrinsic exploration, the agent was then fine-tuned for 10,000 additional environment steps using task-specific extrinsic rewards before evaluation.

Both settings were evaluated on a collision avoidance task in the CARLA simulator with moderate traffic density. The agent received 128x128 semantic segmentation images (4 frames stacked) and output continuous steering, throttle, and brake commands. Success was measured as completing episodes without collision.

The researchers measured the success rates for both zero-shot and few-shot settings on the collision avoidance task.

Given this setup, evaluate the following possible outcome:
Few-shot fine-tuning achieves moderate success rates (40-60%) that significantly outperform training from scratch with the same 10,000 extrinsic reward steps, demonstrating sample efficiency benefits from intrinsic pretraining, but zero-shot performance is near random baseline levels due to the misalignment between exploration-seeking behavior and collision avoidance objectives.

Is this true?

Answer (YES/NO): NO